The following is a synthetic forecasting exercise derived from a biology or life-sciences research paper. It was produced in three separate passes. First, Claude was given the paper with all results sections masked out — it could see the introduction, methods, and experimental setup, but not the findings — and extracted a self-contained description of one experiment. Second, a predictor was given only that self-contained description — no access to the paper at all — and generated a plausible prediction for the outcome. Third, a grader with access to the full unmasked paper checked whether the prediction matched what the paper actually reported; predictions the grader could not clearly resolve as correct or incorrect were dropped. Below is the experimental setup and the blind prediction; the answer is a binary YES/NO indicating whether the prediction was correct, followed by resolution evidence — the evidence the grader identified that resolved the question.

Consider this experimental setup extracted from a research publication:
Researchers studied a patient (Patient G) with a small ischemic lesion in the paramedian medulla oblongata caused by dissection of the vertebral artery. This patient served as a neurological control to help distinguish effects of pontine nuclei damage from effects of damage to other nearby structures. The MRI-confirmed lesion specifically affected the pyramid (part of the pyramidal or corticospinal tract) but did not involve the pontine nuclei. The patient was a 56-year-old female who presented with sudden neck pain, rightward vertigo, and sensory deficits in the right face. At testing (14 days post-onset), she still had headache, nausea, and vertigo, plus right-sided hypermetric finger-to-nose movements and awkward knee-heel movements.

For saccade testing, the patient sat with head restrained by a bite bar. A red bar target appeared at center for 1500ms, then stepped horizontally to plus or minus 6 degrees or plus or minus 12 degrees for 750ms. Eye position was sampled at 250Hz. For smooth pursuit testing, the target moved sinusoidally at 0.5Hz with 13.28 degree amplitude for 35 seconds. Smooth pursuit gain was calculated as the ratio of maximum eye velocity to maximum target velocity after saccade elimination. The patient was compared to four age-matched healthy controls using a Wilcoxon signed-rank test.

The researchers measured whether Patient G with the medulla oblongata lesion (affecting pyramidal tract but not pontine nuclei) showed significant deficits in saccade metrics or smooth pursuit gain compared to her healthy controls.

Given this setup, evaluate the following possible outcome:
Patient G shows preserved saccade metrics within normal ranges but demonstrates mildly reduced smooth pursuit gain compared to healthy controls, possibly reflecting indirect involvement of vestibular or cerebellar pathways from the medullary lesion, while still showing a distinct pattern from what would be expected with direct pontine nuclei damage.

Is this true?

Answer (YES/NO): NO